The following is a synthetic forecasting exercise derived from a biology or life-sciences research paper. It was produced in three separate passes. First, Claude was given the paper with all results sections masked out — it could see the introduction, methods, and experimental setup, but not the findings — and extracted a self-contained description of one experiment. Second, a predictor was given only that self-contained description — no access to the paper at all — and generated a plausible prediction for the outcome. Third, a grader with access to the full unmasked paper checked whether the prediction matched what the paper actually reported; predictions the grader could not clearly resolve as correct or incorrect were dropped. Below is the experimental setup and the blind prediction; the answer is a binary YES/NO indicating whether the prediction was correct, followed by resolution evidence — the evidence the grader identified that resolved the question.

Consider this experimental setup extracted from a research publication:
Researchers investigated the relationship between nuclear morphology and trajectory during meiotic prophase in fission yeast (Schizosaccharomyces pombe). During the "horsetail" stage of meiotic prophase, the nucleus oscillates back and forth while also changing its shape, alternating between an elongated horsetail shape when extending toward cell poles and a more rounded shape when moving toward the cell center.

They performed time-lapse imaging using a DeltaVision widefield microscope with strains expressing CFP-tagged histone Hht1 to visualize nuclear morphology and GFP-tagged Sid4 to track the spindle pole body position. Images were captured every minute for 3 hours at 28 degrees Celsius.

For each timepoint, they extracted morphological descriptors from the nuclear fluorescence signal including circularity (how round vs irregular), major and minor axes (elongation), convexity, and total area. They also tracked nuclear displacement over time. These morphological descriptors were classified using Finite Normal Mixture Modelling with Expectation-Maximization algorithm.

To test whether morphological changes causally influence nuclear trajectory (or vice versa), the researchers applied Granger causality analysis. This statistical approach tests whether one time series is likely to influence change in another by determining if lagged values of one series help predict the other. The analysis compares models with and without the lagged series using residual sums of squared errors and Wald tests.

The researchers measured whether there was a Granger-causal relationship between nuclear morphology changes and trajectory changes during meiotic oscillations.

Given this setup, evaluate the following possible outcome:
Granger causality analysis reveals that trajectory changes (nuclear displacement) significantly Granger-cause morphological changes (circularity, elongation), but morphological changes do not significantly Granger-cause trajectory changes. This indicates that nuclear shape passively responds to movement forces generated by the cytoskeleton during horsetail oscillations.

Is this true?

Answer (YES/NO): NO